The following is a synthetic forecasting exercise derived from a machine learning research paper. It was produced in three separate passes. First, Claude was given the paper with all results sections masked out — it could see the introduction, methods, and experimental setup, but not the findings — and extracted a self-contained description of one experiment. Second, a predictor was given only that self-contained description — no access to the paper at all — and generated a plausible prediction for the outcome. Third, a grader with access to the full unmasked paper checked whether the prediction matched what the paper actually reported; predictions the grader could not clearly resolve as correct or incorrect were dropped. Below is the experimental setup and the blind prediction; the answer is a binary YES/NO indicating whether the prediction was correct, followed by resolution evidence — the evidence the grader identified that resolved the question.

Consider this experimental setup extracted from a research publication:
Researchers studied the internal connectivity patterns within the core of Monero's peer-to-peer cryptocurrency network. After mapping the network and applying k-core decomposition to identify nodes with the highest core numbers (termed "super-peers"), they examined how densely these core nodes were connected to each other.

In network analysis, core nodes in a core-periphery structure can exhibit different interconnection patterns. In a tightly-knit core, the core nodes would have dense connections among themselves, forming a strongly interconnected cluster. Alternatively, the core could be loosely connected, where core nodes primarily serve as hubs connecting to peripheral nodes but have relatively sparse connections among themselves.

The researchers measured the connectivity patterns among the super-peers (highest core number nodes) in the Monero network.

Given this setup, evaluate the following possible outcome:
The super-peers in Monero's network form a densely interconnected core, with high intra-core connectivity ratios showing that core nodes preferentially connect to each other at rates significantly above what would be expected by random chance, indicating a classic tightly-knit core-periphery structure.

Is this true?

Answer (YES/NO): NO